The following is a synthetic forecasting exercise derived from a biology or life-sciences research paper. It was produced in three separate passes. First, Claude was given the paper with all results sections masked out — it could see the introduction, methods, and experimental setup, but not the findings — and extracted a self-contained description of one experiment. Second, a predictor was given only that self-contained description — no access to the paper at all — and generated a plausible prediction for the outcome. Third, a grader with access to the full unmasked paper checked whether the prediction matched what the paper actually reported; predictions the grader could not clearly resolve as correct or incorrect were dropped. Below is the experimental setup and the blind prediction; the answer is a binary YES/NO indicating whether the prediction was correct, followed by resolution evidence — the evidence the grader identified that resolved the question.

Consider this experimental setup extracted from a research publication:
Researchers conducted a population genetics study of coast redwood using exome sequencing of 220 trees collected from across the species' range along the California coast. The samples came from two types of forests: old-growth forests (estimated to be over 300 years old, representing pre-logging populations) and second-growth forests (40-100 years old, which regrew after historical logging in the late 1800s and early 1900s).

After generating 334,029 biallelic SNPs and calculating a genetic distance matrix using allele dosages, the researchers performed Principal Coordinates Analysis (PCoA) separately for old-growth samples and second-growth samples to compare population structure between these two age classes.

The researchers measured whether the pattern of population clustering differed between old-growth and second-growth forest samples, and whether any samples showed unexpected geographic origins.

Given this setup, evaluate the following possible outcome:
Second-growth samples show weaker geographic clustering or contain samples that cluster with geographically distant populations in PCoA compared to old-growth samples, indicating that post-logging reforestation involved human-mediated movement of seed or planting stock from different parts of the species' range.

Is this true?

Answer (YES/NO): YES